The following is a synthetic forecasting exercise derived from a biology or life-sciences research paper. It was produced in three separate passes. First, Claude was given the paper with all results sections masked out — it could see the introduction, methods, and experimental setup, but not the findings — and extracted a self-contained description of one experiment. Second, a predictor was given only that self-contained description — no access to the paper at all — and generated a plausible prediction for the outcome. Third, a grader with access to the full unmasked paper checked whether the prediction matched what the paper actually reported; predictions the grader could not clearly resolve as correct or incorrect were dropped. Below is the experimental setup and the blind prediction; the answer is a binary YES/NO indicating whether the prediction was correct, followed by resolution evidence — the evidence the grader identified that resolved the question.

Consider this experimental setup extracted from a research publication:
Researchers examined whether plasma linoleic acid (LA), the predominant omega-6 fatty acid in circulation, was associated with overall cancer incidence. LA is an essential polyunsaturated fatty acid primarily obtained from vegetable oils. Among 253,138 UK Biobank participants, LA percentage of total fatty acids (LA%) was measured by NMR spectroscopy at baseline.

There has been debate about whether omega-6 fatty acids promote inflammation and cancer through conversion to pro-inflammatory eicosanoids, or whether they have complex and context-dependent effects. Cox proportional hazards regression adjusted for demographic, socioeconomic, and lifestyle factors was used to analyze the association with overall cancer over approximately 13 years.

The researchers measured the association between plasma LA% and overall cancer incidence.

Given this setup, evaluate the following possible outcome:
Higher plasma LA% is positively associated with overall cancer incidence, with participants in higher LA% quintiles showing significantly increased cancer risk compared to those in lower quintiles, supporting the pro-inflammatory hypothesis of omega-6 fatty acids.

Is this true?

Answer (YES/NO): NO